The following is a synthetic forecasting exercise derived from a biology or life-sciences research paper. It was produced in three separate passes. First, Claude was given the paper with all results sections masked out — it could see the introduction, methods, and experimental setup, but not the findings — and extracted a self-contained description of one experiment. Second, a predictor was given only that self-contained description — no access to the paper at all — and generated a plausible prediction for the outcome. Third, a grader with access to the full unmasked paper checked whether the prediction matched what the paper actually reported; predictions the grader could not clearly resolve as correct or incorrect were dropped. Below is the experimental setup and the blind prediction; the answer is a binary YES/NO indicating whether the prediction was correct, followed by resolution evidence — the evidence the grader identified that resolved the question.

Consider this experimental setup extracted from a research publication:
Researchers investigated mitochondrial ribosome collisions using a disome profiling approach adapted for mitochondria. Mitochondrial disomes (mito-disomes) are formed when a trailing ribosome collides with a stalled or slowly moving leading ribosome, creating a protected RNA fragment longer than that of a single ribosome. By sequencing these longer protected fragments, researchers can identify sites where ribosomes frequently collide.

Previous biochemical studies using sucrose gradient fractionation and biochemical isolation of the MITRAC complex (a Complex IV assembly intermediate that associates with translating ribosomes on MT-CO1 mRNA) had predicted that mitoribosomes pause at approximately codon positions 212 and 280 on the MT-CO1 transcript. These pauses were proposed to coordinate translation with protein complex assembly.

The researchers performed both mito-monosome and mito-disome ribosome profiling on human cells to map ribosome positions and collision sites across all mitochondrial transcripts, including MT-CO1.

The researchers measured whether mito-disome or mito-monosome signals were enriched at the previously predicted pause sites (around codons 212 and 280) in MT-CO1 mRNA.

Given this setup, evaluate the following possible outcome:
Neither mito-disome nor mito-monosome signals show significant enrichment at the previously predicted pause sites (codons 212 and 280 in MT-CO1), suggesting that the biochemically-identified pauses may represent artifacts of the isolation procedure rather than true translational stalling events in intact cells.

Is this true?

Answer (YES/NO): YES